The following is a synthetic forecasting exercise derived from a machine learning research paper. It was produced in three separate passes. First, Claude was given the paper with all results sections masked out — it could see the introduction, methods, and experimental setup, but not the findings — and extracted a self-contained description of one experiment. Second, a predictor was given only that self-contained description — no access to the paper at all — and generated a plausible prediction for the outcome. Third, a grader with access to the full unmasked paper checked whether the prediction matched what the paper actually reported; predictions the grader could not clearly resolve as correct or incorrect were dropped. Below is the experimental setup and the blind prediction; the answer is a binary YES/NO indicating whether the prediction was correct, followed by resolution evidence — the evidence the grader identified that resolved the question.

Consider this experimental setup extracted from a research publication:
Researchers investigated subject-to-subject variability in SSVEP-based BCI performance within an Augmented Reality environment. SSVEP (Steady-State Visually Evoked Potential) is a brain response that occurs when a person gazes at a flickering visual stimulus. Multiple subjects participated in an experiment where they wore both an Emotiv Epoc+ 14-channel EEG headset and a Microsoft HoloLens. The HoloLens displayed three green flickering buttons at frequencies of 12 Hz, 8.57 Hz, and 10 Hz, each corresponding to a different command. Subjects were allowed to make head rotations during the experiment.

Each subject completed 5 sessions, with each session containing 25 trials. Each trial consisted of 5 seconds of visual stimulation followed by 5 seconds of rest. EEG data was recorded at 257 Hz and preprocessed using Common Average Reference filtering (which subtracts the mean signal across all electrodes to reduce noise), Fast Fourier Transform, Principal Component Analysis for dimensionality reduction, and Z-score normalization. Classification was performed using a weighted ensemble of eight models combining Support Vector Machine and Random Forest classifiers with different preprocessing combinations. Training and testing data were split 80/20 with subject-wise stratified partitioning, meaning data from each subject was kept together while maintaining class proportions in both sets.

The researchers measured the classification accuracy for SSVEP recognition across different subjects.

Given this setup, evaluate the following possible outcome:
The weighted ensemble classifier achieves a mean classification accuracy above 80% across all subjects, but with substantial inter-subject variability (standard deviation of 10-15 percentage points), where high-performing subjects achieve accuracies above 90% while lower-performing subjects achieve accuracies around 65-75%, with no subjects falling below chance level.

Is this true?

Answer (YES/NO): NO